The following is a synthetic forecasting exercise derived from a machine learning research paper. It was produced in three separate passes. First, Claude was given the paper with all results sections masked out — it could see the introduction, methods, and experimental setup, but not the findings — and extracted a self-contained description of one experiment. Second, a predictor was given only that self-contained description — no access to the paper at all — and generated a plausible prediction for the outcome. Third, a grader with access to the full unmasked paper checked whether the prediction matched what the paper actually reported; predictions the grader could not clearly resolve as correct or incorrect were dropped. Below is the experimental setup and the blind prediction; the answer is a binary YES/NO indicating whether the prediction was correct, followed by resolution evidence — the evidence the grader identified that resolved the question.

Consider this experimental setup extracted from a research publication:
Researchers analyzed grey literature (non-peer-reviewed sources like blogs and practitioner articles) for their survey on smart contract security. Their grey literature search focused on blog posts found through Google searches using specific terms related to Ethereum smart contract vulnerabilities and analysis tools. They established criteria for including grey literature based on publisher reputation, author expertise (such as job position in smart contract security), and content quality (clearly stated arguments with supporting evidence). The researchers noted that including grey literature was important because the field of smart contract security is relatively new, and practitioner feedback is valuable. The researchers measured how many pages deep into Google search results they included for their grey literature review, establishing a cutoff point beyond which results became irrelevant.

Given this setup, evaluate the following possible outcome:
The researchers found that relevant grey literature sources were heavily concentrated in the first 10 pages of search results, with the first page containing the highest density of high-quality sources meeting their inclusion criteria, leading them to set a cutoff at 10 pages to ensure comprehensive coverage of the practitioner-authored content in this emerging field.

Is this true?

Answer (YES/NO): NO